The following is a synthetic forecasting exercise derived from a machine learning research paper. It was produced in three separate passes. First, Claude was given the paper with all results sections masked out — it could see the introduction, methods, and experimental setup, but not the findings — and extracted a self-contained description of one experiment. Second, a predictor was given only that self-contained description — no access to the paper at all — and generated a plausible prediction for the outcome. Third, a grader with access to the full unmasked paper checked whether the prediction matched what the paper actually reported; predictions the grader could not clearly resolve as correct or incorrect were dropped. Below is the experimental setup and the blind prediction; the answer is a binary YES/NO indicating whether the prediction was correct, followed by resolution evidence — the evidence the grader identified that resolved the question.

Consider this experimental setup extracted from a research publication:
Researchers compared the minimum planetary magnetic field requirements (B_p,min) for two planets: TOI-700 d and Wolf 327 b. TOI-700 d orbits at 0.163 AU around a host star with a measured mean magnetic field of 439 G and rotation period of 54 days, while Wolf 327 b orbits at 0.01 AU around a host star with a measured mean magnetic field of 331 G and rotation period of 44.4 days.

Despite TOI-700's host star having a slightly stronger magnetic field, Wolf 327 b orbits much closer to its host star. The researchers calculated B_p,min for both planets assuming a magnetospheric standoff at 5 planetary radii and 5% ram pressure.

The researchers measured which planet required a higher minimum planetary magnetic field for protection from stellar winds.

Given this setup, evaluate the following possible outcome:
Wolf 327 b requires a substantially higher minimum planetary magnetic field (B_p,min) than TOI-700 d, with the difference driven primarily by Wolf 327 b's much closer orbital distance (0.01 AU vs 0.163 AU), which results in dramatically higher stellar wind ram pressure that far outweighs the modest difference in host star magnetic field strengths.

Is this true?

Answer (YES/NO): NO